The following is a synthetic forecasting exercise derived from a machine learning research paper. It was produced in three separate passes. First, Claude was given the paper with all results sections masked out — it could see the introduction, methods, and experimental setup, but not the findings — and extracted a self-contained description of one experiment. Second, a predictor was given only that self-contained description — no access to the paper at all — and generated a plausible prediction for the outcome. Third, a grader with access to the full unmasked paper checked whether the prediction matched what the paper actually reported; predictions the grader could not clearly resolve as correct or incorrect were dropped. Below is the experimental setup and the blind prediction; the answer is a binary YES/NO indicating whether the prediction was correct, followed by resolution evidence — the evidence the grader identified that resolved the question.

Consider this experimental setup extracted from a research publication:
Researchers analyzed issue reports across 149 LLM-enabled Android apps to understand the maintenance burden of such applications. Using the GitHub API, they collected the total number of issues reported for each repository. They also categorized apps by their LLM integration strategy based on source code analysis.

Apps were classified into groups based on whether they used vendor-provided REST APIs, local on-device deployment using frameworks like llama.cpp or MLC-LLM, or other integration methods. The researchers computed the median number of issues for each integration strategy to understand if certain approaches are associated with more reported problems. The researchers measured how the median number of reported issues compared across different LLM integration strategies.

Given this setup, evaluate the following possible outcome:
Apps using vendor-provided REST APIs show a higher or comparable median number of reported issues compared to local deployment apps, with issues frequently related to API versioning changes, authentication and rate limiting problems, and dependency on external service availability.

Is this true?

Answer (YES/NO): NO